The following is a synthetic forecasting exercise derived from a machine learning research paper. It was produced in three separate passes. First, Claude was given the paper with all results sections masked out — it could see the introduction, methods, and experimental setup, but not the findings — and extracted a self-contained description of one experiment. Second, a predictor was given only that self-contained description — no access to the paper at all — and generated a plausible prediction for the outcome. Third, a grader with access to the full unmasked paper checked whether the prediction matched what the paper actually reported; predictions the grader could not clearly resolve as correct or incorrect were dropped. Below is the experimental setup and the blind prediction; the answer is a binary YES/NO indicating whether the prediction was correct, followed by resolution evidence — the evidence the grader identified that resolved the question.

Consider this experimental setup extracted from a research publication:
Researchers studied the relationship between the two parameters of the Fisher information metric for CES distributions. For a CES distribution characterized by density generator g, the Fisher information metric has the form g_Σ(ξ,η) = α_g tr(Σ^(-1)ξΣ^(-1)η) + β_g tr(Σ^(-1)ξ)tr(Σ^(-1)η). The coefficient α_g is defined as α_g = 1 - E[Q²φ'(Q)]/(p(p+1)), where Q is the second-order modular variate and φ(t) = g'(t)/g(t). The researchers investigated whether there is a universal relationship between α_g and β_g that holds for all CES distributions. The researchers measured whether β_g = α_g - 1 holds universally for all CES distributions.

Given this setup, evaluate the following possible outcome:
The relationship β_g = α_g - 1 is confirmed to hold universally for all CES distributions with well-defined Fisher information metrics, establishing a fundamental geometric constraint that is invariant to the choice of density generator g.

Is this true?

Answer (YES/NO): YES